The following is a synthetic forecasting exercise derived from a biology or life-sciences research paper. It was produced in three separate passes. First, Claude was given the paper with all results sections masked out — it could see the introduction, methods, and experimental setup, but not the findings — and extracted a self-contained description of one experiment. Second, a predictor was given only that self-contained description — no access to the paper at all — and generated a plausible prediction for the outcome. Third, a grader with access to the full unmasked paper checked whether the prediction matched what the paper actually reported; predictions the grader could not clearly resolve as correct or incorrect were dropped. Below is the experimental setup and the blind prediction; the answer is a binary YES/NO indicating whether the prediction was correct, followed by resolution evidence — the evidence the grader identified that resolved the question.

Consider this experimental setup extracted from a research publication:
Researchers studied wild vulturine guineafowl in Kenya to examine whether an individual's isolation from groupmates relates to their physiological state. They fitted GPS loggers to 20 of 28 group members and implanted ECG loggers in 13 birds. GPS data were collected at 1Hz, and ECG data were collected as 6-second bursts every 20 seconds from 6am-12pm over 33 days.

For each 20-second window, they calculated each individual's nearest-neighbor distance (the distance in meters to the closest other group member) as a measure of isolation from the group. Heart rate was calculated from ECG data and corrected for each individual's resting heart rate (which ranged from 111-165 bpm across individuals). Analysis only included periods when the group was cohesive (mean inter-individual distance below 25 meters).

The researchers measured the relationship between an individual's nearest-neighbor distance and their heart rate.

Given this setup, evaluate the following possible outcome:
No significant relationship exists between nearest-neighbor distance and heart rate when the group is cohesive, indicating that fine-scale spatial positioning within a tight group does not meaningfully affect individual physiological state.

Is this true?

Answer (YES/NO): NO